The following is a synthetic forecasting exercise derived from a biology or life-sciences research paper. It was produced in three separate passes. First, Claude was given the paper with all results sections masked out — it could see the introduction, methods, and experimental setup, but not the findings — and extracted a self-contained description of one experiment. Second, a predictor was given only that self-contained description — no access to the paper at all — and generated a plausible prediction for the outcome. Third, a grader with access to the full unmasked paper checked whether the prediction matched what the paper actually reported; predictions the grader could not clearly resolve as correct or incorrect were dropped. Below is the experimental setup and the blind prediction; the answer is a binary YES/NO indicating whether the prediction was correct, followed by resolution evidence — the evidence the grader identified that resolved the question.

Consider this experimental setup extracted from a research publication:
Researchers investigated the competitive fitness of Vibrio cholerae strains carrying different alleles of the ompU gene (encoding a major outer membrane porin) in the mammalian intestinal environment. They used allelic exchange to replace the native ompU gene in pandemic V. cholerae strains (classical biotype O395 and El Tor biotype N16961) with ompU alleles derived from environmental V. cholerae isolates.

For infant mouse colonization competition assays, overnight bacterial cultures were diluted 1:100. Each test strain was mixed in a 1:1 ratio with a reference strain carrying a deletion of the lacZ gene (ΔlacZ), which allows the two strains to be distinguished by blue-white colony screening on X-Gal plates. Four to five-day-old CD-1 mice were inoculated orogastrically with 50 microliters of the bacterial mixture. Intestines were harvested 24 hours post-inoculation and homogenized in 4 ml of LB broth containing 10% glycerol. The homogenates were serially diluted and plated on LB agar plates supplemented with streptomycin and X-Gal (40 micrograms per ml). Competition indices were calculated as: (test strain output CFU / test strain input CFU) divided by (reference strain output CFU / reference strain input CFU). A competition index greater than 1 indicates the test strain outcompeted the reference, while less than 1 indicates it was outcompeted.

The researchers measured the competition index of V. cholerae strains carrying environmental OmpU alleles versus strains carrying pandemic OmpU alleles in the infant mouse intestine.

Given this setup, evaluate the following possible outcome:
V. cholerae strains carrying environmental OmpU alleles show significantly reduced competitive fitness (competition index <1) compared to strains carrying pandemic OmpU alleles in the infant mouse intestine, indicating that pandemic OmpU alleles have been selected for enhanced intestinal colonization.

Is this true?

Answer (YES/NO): NO